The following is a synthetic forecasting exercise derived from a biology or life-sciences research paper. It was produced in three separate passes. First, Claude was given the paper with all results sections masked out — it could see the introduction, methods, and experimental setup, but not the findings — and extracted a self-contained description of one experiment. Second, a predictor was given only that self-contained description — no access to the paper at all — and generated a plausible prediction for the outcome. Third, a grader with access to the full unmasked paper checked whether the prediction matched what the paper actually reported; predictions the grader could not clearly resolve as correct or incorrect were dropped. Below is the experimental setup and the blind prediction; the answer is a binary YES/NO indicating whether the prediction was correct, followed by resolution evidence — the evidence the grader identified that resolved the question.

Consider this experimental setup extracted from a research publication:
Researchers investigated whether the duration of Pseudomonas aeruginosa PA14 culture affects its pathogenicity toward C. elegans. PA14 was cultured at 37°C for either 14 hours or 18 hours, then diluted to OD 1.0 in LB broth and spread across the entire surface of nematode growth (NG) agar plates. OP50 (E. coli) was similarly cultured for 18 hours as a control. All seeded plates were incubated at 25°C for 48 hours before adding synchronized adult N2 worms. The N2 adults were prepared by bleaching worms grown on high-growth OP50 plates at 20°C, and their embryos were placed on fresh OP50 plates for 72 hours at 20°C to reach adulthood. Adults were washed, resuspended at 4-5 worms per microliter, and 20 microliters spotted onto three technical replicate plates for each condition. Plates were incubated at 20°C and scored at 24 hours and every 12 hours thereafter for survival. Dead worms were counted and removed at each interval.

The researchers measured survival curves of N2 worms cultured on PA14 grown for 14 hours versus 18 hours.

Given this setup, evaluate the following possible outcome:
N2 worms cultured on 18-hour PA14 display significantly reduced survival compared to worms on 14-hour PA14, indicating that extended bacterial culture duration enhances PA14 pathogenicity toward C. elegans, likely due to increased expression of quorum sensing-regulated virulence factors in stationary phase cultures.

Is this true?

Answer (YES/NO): NO